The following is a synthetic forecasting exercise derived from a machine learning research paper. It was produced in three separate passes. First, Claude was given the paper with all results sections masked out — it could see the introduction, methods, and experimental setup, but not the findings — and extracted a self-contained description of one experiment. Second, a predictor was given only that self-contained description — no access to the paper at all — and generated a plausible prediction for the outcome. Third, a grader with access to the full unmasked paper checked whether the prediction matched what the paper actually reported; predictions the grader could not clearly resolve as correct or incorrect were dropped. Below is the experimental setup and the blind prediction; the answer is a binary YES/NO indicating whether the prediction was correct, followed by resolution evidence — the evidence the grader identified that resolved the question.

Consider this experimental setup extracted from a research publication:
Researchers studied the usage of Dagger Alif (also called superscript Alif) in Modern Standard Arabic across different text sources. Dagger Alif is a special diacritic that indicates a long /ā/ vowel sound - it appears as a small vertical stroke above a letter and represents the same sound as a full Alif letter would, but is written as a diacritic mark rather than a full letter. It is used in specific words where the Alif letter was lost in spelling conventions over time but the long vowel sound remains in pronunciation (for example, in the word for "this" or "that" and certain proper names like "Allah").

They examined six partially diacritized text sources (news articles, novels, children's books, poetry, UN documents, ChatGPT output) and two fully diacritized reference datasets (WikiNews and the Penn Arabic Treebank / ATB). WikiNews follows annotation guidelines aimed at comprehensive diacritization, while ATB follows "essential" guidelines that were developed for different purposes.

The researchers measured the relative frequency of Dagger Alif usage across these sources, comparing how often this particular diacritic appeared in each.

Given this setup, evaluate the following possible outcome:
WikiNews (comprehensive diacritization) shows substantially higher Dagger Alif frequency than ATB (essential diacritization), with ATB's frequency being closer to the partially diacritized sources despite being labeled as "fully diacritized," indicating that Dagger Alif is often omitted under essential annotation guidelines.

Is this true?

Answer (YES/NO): NO